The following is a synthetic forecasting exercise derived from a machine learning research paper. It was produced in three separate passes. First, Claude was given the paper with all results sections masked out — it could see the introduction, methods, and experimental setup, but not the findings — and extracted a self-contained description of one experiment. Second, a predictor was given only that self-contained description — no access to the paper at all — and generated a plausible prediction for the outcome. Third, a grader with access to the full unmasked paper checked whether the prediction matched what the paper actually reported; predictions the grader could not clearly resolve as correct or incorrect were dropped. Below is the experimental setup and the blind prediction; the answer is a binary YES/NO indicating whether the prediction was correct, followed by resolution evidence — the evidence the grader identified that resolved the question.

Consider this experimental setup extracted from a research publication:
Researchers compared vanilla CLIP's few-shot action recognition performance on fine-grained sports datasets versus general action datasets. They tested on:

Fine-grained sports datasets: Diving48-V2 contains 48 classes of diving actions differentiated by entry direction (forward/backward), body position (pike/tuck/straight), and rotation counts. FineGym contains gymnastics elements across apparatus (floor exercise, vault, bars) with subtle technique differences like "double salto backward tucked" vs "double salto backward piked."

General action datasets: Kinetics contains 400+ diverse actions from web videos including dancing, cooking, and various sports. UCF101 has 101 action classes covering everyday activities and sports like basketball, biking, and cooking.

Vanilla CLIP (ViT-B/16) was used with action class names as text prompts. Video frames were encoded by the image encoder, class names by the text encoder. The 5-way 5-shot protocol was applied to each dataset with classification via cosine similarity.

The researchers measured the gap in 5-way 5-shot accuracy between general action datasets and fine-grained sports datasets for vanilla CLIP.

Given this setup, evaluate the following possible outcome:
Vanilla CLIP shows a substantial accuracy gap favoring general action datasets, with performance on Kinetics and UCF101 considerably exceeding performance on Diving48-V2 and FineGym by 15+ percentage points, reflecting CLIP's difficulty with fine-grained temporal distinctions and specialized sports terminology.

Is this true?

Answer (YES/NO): YES